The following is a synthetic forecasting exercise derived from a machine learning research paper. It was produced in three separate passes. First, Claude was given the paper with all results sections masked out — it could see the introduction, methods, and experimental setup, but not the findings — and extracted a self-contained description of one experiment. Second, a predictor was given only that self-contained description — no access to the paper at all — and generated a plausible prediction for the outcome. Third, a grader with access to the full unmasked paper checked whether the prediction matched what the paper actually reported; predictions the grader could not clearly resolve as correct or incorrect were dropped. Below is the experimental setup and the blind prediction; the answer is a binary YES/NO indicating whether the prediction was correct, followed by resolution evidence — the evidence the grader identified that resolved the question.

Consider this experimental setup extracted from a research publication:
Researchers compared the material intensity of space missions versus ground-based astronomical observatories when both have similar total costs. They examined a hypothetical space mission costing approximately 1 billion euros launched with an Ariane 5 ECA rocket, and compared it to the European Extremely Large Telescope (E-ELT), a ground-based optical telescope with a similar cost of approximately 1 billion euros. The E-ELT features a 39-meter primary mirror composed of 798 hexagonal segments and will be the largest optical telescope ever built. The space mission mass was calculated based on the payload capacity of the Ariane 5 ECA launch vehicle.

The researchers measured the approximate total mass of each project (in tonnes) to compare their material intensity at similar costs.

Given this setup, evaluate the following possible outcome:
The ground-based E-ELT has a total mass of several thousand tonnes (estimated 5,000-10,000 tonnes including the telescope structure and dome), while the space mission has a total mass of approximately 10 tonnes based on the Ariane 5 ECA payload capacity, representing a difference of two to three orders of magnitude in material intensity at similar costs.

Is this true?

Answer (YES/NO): NO